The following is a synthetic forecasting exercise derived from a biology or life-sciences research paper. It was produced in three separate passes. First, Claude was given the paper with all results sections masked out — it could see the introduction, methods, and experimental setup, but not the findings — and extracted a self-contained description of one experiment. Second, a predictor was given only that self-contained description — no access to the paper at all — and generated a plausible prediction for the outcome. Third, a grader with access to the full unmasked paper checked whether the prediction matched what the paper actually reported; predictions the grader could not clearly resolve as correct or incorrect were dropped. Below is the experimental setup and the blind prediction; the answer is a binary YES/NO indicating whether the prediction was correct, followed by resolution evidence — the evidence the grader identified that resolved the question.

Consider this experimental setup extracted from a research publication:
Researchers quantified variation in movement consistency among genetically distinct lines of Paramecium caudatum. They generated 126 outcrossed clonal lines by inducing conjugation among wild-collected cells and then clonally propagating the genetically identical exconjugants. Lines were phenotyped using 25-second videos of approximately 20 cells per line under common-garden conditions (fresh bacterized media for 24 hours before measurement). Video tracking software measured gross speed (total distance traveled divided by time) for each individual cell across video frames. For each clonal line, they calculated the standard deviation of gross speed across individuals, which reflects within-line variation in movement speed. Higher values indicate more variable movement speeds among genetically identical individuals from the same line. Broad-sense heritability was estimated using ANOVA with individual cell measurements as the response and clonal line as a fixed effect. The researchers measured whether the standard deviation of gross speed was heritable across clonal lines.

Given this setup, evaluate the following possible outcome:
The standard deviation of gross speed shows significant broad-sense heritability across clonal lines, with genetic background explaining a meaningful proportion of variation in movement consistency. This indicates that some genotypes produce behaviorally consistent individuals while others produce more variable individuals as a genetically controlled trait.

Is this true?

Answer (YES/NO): YES